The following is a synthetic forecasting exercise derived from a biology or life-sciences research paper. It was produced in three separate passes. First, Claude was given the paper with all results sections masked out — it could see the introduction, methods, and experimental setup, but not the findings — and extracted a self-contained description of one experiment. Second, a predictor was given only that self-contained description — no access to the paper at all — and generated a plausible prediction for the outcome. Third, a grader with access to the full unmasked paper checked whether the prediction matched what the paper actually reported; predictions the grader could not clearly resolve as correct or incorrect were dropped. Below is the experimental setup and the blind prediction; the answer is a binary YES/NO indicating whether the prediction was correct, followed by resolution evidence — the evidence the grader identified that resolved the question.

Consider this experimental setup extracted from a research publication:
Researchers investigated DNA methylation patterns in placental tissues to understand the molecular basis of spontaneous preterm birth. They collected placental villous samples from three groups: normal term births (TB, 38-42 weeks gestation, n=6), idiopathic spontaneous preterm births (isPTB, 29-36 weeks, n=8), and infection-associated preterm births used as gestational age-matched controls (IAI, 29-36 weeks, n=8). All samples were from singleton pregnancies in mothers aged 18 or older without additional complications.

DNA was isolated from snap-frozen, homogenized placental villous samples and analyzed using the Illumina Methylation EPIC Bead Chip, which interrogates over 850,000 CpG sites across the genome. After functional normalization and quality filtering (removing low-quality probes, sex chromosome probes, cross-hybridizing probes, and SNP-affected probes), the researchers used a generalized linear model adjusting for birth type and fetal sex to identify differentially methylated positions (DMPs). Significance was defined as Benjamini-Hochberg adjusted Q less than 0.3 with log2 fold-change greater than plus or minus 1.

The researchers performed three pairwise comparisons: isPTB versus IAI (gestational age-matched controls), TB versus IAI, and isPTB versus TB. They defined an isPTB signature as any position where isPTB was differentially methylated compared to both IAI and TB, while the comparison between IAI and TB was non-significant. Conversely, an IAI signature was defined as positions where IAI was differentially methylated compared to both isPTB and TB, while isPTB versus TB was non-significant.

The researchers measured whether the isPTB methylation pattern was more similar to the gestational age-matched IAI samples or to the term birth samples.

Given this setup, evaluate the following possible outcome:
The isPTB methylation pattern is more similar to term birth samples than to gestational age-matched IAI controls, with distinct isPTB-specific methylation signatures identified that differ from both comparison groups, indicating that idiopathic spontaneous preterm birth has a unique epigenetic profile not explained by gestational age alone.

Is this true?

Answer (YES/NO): NO